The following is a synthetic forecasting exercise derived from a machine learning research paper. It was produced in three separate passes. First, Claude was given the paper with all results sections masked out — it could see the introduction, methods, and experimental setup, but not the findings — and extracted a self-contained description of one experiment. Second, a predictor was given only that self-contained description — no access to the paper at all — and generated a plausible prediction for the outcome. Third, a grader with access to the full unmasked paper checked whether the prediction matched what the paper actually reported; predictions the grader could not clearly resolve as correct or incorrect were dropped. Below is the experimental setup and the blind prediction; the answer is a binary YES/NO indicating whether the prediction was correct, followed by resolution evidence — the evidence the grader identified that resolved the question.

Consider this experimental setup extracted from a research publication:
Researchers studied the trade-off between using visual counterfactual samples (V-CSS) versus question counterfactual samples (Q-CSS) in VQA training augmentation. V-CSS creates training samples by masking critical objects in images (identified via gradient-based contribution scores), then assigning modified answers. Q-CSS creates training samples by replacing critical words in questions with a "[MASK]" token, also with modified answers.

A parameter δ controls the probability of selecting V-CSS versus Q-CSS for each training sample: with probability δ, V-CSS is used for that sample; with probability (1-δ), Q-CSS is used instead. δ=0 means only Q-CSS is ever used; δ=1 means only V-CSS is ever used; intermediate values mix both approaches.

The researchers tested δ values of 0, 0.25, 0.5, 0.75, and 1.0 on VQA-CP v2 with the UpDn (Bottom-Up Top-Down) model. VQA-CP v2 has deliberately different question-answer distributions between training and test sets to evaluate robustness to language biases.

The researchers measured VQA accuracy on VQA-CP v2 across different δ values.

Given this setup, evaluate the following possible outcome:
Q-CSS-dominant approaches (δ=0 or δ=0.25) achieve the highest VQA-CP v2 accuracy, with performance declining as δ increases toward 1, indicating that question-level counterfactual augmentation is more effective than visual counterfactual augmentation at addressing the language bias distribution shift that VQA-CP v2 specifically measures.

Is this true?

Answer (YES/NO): NO